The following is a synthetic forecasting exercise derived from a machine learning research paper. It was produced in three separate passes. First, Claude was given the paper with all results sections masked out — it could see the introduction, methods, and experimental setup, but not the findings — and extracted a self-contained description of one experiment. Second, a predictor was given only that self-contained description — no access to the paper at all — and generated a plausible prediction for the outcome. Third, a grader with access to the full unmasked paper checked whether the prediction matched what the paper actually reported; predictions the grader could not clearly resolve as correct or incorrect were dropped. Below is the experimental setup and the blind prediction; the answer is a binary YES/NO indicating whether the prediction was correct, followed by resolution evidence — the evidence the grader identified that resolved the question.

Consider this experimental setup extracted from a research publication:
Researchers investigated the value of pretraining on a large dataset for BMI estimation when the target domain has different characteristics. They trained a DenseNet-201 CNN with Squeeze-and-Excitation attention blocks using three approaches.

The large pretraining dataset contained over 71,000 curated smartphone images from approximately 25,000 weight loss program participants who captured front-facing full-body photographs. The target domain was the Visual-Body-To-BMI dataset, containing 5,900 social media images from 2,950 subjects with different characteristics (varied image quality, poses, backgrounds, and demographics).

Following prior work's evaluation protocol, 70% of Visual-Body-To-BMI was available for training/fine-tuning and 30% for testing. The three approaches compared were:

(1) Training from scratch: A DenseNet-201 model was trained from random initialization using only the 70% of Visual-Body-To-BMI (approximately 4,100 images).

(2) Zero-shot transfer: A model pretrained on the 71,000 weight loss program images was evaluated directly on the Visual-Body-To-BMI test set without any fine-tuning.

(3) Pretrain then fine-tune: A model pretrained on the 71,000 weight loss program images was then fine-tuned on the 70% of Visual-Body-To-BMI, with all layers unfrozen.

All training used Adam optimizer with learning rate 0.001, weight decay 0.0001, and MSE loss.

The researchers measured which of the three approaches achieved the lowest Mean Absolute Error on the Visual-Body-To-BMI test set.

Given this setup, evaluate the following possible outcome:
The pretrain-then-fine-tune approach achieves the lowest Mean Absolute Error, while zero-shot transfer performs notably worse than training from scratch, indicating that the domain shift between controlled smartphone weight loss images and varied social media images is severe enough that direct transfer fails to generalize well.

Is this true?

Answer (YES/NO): YES